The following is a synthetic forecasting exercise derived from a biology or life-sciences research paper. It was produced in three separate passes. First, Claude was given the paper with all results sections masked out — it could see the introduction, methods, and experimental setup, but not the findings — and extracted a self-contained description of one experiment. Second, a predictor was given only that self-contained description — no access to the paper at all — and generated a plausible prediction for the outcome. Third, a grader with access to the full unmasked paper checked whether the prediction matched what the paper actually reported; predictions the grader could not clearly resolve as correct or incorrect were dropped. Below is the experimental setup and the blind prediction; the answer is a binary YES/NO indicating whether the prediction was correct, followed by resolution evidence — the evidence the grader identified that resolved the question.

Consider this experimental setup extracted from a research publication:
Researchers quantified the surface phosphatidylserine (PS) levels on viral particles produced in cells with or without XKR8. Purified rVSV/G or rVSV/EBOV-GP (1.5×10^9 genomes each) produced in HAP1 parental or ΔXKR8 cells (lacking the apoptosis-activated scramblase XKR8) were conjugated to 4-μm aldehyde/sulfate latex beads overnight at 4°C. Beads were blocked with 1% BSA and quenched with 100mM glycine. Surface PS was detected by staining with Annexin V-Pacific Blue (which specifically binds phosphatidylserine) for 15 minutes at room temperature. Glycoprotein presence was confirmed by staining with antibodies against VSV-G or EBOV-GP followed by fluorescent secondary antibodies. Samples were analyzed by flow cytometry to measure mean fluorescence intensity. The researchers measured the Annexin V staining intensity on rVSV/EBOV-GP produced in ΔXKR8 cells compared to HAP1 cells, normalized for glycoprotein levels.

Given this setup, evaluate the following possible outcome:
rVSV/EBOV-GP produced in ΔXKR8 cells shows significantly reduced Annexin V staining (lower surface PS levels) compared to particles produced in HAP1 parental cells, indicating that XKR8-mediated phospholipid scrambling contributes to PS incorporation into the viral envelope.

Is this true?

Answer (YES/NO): YES